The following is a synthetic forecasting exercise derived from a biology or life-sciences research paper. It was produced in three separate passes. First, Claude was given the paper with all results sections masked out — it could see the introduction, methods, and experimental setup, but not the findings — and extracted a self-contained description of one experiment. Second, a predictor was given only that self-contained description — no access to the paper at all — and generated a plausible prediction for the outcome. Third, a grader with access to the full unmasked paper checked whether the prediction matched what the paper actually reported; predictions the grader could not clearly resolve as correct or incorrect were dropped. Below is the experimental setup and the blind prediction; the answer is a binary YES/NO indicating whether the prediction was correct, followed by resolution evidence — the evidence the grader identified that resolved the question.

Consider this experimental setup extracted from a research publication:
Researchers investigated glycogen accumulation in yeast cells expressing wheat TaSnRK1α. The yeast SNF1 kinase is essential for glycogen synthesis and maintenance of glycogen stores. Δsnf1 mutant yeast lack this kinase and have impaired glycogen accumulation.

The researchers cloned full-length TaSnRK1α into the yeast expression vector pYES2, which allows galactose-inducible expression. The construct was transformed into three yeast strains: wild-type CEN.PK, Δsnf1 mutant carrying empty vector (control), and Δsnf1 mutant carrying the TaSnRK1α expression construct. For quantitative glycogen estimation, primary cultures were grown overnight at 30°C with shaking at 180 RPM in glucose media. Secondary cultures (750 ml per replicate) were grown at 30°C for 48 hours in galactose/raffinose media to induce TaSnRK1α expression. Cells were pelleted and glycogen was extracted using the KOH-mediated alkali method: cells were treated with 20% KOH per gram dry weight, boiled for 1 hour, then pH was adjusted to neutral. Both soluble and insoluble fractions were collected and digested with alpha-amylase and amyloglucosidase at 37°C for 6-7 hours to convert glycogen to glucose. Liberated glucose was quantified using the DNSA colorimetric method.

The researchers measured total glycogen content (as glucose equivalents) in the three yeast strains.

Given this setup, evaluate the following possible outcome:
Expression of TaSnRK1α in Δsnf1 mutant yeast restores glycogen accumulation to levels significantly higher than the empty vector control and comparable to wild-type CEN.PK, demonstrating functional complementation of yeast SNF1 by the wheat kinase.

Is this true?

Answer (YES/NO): YES